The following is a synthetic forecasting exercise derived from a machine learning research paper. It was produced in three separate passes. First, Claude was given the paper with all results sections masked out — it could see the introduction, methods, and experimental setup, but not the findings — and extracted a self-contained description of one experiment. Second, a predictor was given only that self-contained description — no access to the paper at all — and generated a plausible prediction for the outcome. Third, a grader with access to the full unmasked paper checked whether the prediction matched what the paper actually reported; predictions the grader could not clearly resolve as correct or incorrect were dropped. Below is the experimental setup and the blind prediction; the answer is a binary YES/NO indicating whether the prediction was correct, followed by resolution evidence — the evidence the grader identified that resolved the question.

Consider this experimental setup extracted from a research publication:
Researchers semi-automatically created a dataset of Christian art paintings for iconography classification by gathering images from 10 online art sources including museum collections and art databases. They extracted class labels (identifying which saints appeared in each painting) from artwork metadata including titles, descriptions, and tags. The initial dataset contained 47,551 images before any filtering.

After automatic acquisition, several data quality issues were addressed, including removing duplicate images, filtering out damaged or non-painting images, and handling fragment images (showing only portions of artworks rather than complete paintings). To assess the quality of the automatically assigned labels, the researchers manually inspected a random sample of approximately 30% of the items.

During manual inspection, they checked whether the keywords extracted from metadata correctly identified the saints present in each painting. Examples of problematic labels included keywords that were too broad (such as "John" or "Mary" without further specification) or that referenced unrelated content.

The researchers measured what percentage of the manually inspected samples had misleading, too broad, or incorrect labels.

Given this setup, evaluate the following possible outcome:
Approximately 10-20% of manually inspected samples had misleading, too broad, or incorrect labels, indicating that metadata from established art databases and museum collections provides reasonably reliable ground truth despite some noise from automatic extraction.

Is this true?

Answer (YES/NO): NO